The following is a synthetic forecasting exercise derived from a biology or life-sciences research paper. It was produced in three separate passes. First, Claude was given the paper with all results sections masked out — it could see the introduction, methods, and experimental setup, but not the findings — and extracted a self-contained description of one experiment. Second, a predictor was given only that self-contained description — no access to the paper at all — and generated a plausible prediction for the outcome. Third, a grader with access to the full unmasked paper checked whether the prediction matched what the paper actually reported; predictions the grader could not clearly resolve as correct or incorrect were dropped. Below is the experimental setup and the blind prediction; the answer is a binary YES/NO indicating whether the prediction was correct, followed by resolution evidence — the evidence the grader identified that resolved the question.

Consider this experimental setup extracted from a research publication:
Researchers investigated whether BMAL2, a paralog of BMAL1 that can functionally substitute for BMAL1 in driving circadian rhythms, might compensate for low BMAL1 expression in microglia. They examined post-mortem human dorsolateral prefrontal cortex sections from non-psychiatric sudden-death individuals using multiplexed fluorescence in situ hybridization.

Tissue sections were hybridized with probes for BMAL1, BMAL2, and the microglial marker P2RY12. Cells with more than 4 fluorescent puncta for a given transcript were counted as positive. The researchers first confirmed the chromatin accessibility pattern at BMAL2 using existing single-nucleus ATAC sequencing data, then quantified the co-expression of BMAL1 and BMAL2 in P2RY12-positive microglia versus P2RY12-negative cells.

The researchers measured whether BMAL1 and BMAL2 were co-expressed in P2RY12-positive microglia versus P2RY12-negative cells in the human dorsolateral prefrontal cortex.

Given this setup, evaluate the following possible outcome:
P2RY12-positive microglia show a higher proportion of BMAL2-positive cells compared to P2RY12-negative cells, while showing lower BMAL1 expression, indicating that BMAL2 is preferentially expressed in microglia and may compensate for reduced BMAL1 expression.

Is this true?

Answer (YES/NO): NO